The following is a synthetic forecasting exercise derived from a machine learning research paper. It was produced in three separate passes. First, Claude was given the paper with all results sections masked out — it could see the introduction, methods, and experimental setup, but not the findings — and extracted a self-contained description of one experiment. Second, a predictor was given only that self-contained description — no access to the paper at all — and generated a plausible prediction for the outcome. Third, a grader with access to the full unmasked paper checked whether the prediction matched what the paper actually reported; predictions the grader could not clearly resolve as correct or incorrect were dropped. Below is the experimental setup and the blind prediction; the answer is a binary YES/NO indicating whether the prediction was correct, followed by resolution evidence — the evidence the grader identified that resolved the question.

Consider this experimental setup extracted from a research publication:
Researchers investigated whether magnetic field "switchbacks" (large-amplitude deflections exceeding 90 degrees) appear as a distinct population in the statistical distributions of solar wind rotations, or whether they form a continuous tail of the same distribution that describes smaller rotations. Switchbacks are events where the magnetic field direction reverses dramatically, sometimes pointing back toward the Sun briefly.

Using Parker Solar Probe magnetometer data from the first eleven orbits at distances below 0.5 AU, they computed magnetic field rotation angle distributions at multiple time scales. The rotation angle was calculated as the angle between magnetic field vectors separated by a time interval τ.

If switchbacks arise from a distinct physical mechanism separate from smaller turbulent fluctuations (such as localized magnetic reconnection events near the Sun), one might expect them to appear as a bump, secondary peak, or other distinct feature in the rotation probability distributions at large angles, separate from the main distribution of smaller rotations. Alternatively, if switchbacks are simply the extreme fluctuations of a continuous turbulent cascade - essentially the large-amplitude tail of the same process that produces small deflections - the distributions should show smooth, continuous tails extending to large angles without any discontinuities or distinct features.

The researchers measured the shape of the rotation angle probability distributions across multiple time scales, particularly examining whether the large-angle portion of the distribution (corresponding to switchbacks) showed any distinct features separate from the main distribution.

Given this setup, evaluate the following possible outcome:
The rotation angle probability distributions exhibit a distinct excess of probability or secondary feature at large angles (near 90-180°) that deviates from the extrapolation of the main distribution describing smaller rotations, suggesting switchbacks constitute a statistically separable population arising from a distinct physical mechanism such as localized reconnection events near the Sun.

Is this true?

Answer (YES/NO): NO